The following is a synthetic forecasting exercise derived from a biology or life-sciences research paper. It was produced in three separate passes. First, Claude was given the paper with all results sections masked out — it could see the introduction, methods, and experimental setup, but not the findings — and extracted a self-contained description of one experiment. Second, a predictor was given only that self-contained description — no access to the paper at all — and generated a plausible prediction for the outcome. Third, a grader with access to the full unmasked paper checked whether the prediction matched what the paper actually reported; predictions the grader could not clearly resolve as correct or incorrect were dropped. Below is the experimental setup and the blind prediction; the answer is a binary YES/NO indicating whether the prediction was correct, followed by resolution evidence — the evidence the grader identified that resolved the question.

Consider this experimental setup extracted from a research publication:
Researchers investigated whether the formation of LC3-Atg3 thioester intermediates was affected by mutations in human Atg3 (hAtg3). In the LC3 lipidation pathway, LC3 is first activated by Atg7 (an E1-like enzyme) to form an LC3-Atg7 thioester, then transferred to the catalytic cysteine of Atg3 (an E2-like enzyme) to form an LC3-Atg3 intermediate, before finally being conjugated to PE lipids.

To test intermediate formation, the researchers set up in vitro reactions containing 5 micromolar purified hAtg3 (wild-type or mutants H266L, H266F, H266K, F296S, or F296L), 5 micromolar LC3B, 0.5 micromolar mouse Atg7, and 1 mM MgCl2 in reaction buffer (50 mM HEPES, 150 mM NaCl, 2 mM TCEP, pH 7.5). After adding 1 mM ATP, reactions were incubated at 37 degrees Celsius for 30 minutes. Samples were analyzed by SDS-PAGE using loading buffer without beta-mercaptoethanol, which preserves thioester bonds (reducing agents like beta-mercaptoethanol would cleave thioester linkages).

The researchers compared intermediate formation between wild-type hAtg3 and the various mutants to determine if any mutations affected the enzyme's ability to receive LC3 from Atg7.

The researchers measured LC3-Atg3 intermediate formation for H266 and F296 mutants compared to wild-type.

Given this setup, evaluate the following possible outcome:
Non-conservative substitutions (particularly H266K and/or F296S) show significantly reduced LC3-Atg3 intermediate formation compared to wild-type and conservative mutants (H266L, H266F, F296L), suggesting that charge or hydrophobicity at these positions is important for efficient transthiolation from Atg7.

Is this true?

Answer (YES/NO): NO